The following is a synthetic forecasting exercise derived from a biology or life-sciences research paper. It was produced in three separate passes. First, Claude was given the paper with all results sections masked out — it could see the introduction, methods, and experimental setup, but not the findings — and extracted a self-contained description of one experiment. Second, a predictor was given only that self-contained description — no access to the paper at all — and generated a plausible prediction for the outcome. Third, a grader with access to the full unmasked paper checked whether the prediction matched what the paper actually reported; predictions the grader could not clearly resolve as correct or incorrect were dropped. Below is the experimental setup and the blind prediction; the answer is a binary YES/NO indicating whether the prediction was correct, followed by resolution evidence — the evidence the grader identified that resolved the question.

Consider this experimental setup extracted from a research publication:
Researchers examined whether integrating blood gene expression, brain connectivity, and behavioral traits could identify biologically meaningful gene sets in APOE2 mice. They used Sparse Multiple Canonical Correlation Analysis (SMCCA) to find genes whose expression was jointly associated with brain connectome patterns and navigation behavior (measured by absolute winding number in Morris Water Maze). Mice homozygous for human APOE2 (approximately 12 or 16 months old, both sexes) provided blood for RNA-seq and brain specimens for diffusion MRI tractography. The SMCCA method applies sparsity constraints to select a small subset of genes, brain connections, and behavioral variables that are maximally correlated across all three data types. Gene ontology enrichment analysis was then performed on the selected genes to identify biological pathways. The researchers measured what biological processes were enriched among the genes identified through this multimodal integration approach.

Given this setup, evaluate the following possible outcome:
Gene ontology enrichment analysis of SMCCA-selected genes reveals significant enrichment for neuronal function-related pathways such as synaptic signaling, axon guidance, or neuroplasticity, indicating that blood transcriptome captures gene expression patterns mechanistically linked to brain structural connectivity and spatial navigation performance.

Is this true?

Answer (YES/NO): NO